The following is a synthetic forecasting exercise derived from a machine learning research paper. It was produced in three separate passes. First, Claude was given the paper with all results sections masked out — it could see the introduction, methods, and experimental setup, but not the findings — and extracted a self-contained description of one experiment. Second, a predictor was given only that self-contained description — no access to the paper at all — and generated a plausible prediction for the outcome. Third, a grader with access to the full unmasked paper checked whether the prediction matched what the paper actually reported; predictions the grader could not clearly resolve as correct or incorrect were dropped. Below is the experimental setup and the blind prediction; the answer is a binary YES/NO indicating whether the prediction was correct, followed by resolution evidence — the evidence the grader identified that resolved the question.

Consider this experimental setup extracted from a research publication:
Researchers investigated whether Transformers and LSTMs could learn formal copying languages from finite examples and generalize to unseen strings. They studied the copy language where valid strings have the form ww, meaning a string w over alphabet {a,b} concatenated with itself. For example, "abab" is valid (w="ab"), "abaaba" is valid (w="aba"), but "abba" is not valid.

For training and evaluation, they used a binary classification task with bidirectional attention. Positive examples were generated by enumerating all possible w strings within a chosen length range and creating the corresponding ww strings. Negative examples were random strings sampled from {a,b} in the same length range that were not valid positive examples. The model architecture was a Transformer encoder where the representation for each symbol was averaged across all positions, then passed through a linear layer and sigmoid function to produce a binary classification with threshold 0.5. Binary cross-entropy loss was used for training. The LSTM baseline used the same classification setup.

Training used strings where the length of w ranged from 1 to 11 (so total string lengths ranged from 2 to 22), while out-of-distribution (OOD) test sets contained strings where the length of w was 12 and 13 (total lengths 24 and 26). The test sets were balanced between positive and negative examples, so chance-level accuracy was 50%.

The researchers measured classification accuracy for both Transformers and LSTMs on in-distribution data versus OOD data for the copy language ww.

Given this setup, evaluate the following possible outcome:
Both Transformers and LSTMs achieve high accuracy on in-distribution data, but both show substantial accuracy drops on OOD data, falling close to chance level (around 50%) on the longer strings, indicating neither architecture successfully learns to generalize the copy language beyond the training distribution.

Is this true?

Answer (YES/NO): NO